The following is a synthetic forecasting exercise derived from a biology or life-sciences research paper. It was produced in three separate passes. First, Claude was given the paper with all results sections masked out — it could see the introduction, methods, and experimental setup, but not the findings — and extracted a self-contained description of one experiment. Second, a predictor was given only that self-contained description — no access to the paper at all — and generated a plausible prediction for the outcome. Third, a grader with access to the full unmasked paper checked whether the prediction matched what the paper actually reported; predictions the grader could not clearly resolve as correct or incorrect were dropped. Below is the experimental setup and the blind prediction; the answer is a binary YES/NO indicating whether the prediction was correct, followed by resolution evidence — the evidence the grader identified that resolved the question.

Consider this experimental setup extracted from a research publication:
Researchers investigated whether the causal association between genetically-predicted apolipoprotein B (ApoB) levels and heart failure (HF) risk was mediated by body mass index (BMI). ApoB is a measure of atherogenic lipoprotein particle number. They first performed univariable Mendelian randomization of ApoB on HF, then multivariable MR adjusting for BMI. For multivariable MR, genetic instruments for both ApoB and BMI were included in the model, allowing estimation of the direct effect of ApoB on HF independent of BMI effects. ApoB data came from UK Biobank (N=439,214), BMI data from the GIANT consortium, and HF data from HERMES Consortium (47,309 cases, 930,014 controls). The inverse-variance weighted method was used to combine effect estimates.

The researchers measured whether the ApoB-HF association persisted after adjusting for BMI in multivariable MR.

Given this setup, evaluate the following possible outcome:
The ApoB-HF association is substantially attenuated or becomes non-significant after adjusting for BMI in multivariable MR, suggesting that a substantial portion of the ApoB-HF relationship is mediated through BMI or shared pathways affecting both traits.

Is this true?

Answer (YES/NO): NO